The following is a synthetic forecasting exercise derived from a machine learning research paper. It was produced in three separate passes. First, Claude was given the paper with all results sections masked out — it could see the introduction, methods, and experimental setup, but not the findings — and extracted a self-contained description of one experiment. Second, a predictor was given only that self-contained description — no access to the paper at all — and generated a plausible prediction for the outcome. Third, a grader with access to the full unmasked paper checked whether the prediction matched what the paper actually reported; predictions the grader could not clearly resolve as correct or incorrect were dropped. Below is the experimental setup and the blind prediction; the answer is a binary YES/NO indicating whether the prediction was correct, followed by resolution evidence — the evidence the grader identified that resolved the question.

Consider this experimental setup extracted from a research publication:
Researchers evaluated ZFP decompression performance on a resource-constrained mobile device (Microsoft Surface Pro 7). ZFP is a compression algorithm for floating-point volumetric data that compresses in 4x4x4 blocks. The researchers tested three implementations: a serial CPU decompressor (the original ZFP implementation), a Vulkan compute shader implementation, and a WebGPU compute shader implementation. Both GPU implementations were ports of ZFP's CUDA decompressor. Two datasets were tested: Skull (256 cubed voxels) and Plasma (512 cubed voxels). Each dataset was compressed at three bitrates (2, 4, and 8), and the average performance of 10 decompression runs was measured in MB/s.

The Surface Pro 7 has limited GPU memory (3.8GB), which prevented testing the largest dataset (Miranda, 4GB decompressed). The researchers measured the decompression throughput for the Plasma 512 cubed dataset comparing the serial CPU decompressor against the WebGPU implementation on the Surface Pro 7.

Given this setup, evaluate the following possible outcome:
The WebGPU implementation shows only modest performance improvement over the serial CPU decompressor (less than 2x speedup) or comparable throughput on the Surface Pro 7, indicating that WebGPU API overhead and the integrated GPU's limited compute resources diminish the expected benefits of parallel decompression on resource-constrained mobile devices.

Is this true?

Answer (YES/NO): NO